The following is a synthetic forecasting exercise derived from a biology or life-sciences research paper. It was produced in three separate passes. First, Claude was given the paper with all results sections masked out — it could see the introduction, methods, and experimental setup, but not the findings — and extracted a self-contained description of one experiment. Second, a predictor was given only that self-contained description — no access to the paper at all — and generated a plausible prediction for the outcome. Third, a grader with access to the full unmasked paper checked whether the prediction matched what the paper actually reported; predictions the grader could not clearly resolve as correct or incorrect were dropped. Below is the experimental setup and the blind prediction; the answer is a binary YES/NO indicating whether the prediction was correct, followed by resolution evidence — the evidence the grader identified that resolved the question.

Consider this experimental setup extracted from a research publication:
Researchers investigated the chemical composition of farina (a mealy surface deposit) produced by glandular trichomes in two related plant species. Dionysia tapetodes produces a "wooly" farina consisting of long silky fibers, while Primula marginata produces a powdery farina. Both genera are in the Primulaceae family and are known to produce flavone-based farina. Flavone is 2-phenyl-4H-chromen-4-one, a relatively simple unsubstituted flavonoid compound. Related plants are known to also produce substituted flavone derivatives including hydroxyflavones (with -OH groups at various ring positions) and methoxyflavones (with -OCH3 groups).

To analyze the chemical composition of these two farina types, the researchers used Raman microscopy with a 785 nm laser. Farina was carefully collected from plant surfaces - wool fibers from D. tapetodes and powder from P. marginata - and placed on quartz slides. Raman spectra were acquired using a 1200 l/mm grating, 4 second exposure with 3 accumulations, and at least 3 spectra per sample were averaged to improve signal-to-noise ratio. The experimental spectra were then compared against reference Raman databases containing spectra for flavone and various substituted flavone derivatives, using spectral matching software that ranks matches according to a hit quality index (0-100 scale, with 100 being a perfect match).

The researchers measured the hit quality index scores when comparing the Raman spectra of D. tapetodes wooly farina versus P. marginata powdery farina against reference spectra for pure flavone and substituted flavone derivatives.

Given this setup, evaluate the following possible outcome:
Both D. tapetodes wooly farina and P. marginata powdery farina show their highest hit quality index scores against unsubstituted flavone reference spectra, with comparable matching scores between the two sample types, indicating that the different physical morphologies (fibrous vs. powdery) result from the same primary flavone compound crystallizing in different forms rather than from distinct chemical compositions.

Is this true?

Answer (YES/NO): NO